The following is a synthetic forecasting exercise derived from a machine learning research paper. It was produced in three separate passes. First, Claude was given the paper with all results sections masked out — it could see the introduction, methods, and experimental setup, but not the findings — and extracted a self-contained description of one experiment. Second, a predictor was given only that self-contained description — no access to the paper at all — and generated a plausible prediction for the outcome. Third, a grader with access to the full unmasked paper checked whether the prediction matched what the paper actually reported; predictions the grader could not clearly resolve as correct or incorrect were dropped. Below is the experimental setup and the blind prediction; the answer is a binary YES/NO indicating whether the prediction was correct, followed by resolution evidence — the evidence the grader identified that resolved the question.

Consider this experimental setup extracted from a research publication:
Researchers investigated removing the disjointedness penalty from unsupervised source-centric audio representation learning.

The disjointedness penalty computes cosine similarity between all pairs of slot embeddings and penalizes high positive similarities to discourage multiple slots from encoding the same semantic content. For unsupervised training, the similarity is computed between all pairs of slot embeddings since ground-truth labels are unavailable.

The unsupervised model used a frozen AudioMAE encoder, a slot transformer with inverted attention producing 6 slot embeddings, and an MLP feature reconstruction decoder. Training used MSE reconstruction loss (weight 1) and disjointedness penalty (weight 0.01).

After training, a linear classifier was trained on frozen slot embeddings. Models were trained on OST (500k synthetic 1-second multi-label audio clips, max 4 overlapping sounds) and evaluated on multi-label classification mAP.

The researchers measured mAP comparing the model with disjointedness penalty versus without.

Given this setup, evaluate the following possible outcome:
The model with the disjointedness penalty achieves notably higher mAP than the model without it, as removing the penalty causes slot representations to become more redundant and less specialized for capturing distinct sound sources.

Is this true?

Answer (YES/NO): NO